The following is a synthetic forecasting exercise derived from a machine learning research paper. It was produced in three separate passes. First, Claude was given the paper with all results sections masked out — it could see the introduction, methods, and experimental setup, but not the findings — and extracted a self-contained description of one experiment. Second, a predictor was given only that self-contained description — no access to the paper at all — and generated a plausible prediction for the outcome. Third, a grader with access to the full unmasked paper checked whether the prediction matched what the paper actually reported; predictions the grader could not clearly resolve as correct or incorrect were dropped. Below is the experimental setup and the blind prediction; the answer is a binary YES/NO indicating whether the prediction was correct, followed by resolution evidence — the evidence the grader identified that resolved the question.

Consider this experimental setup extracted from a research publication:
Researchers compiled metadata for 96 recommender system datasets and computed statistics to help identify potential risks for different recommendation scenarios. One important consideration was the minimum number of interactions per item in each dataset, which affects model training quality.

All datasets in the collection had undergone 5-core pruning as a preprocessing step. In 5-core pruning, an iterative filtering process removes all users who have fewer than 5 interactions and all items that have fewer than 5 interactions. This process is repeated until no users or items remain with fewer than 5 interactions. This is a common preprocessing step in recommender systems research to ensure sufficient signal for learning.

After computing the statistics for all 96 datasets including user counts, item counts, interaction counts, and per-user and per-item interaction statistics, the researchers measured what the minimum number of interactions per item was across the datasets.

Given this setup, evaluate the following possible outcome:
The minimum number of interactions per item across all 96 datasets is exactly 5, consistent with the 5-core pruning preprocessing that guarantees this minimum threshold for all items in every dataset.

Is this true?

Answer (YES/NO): YES